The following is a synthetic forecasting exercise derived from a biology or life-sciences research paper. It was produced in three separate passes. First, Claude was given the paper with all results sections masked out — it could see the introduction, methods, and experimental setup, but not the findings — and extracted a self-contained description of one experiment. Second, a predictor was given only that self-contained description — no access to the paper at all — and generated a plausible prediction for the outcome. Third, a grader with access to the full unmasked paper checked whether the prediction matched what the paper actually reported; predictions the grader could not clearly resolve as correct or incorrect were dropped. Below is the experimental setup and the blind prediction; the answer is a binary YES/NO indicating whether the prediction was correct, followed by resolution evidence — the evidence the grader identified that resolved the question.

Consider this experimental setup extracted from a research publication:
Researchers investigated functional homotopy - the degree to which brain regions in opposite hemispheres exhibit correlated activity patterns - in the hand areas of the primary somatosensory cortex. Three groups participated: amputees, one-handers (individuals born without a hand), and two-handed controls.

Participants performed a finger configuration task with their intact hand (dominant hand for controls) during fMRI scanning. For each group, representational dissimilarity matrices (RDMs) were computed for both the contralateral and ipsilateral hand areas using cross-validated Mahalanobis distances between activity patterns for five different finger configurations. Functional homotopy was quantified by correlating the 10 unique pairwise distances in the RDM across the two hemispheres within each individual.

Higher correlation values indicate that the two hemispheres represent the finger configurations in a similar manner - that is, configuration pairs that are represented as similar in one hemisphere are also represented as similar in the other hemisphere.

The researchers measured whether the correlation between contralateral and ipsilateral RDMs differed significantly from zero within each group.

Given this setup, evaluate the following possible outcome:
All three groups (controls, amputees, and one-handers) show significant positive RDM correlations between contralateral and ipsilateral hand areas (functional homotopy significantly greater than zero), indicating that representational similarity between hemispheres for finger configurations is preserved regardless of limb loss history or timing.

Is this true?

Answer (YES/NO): NO